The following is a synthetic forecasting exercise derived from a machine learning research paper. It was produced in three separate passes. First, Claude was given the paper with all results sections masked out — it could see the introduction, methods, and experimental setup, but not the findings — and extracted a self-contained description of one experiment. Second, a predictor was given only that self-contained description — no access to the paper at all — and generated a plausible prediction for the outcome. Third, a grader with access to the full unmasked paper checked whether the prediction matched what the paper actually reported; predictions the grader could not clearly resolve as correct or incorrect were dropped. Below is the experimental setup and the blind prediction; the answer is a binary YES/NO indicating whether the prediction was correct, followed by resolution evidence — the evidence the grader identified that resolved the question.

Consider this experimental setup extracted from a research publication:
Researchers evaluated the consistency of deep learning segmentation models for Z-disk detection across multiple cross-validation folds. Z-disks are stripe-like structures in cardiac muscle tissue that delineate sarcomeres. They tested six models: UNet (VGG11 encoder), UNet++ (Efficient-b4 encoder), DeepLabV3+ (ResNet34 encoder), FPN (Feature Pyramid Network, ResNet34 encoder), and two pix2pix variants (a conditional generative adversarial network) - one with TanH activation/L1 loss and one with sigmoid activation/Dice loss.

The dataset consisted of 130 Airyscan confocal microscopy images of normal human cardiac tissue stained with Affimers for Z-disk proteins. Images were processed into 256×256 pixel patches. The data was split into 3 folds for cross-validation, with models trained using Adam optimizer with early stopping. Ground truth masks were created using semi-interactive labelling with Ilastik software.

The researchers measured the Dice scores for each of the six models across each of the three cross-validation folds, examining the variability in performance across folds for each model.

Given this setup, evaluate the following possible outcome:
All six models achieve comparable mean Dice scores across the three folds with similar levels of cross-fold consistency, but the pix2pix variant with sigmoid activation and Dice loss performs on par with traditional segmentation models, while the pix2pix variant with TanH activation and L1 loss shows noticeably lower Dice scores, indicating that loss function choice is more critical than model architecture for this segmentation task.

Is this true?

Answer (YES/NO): NO